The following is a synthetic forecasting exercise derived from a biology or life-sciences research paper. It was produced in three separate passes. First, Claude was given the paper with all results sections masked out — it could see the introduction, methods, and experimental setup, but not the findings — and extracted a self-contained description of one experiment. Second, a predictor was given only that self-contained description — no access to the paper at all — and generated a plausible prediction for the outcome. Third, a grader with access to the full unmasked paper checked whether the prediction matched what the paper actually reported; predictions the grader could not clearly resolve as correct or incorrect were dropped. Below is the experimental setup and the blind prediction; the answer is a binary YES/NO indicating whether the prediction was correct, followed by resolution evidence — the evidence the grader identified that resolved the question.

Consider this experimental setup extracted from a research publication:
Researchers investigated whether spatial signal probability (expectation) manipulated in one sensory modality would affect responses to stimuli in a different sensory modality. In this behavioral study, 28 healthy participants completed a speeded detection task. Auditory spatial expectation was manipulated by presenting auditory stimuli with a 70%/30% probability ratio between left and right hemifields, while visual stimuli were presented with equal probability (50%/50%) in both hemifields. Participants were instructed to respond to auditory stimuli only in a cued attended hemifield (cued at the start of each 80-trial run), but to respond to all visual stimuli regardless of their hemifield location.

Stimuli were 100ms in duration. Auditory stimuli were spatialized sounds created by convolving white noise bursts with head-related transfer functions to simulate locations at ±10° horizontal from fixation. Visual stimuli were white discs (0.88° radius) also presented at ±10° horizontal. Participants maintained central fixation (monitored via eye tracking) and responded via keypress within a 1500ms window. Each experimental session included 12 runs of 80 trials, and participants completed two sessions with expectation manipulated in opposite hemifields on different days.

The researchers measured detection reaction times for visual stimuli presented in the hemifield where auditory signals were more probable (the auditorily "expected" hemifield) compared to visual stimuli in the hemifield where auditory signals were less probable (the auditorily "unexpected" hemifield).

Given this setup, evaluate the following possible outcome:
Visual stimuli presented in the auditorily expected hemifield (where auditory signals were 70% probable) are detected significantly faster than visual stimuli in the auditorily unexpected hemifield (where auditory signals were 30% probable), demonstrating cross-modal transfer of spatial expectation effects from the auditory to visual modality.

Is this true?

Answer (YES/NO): NO